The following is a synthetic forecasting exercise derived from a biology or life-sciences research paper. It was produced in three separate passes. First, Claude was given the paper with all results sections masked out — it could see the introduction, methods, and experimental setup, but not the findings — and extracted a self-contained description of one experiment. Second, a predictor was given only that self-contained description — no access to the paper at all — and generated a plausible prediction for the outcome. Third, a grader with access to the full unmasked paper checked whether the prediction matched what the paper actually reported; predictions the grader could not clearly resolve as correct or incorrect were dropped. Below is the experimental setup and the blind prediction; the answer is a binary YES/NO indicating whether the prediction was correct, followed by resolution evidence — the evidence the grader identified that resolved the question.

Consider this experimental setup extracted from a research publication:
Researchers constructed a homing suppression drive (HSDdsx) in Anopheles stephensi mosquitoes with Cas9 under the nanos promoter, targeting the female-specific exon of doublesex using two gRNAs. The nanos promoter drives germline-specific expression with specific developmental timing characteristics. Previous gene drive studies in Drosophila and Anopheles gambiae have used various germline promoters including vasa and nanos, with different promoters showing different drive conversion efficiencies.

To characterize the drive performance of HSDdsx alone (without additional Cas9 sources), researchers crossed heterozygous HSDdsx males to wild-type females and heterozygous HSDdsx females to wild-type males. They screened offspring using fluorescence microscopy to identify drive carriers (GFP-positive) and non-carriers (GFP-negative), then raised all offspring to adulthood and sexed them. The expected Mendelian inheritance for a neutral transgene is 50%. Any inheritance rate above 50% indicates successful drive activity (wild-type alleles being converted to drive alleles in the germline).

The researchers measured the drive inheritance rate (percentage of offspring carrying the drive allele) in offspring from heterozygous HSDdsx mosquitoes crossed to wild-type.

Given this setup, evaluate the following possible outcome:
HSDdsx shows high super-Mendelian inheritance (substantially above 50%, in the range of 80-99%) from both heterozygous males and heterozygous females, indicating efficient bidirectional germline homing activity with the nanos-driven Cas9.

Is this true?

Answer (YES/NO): NO